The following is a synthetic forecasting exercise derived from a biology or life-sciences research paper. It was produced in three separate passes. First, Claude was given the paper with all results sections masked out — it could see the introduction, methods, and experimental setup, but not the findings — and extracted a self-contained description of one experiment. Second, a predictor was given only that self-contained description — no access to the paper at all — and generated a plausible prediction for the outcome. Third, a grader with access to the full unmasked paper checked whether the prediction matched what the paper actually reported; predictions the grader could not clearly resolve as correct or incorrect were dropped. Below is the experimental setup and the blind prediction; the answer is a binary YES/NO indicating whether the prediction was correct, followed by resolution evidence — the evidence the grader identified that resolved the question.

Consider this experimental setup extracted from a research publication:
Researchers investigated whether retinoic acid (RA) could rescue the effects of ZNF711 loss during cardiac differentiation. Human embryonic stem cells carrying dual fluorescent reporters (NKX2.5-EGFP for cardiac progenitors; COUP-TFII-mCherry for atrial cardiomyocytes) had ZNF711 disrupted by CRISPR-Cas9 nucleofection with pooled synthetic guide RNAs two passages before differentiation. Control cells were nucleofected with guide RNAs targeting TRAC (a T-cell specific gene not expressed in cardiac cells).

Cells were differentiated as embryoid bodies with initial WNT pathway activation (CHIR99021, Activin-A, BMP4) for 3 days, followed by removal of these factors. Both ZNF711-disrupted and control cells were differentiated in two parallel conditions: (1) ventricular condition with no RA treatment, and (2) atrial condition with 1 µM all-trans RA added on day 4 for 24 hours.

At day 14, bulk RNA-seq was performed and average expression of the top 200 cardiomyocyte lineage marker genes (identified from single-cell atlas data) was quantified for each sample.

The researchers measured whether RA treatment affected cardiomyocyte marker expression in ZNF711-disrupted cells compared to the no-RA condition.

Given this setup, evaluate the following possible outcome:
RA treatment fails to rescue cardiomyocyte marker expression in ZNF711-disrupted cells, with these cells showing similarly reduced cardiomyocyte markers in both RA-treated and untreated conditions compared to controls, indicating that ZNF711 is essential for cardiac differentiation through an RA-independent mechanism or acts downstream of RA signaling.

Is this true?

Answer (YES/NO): NO